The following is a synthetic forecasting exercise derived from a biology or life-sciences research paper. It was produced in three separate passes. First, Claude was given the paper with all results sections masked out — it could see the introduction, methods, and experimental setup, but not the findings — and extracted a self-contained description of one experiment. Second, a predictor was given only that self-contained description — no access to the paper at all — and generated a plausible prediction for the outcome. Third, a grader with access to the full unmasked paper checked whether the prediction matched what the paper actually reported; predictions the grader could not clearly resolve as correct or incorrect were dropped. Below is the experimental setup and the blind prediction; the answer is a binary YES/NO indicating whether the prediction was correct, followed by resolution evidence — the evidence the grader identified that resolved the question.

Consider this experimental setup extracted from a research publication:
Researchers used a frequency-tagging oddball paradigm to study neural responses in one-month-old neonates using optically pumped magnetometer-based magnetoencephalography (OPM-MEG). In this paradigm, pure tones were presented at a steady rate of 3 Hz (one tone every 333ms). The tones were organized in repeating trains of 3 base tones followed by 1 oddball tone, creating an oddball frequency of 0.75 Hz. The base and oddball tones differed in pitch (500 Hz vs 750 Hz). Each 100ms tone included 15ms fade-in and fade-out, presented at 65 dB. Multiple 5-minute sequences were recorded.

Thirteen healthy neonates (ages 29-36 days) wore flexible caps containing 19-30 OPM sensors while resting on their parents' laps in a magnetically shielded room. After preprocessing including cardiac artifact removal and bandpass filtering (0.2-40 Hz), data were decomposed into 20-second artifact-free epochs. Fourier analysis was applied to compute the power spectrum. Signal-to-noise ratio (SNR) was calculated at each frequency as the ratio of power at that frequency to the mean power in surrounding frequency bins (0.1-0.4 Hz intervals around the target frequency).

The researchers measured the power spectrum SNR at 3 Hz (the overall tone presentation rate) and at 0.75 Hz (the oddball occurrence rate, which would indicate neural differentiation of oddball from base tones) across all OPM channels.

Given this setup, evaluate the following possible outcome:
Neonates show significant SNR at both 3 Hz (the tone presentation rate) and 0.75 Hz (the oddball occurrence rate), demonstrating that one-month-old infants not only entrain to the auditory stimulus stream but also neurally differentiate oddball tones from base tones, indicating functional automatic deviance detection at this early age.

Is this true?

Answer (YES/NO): YES